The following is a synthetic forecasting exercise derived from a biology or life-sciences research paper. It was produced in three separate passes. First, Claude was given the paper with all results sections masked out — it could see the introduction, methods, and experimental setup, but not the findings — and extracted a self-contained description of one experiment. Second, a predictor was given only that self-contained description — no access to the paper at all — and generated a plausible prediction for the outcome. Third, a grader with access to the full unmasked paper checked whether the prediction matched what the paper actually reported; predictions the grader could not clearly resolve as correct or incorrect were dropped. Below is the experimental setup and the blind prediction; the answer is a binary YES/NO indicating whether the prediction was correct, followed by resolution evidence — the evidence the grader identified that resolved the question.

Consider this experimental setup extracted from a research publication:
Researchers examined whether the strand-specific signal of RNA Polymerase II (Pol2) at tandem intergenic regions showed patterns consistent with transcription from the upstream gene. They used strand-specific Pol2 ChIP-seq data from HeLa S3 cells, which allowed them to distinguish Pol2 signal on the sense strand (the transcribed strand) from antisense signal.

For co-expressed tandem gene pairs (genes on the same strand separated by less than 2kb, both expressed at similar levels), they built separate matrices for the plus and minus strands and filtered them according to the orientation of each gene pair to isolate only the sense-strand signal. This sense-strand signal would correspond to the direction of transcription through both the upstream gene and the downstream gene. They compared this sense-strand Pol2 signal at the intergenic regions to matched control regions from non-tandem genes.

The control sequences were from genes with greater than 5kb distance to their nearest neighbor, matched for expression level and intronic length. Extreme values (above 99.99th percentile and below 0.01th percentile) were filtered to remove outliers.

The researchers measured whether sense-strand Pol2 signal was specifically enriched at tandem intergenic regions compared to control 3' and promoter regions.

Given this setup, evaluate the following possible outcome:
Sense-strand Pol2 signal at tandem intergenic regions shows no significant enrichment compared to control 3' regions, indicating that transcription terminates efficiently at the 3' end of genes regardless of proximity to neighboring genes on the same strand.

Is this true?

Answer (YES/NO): NO